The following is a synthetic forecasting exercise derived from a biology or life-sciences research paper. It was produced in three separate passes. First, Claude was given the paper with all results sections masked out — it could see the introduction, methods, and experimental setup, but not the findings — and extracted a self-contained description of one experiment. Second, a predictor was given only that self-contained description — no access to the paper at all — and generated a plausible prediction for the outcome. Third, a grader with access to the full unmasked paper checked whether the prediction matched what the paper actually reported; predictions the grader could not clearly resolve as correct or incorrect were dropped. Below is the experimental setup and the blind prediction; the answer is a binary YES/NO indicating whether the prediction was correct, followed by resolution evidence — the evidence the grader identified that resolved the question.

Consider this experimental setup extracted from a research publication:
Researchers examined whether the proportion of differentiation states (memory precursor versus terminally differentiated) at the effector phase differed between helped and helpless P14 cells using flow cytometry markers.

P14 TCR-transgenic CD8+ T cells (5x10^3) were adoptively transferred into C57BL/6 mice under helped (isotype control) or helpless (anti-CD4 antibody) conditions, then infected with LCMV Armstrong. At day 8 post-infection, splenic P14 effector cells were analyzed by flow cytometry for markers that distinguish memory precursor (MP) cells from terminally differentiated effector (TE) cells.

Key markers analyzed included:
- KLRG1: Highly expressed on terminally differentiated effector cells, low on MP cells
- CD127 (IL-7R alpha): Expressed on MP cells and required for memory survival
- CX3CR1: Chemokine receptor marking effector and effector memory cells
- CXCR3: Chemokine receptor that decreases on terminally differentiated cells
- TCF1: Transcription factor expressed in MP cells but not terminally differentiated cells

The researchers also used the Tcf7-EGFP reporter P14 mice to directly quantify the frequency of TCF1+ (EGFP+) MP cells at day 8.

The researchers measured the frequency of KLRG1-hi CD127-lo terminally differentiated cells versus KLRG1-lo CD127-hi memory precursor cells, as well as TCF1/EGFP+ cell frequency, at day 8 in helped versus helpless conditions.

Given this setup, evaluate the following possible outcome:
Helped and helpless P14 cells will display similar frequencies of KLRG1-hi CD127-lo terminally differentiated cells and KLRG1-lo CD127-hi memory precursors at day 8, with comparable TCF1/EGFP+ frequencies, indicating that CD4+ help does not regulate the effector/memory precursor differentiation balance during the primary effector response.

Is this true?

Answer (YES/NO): NO